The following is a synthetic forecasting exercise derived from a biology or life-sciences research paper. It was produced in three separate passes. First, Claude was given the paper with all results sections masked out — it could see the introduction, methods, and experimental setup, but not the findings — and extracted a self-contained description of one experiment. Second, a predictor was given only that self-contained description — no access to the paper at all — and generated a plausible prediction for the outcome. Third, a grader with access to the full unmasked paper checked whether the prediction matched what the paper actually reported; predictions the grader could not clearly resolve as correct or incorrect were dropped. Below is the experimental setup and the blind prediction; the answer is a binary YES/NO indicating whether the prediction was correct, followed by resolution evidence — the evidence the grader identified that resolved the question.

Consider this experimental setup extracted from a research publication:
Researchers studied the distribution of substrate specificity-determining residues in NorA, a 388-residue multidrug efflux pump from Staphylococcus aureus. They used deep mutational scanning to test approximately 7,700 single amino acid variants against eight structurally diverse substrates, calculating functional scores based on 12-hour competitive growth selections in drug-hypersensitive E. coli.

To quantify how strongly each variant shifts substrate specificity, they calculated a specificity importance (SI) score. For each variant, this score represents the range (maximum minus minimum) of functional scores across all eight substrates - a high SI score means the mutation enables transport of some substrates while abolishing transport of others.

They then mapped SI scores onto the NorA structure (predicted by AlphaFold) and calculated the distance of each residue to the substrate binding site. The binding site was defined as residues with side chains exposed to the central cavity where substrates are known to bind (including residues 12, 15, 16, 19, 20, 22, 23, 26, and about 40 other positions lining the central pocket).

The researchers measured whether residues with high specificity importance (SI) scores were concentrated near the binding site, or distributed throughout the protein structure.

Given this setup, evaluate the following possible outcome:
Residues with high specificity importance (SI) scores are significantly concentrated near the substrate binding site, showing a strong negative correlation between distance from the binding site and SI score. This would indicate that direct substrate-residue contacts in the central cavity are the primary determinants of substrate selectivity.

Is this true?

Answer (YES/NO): NO